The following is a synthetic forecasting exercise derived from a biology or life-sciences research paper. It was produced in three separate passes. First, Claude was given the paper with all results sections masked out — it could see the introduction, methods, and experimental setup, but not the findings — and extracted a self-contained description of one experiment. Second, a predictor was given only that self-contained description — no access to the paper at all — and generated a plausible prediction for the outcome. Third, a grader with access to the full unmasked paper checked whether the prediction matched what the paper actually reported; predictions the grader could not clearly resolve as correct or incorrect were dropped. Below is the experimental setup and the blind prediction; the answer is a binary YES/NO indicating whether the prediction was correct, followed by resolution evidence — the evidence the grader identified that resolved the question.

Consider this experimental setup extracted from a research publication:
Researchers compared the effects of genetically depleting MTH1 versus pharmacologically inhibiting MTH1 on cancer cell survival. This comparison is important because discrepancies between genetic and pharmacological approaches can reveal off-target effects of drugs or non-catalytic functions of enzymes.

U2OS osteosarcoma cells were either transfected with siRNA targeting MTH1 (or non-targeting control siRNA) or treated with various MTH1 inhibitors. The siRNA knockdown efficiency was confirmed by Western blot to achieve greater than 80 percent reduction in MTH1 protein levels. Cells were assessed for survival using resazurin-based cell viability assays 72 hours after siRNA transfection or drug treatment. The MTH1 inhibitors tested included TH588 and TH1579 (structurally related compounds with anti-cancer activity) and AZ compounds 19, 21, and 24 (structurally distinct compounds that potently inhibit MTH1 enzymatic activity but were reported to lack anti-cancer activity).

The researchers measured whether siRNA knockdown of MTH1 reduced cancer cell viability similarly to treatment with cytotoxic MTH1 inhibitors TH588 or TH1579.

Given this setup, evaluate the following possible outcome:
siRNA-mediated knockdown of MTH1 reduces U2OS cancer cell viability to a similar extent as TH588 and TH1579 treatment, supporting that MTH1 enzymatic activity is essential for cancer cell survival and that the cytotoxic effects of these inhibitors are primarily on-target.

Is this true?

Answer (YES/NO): NO